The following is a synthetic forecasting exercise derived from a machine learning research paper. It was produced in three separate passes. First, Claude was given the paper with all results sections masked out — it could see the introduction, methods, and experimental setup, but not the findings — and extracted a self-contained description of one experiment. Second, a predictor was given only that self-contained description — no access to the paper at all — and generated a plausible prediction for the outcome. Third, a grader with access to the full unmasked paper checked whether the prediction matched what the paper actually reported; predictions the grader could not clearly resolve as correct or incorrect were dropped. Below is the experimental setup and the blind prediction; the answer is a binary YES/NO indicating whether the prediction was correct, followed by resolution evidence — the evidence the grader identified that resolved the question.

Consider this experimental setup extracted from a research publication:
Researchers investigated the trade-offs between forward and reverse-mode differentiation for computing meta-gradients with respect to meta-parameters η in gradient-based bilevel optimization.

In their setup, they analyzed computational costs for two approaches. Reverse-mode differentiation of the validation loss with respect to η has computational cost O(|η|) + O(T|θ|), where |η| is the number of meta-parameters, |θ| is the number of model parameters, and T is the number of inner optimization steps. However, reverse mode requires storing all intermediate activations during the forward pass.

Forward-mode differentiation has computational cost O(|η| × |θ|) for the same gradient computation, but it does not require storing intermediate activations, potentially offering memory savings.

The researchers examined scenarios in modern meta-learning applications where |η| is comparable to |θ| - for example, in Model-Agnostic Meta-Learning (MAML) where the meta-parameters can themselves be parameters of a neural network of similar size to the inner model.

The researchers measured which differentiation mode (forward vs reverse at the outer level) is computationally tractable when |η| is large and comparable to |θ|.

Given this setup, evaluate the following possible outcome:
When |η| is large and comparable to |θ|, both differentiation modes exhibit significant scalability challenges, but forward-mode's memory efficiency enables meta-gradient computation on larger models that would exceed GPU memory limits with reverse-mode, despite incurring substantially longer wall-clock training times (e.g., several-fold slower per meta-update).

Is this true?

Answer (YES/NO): NO